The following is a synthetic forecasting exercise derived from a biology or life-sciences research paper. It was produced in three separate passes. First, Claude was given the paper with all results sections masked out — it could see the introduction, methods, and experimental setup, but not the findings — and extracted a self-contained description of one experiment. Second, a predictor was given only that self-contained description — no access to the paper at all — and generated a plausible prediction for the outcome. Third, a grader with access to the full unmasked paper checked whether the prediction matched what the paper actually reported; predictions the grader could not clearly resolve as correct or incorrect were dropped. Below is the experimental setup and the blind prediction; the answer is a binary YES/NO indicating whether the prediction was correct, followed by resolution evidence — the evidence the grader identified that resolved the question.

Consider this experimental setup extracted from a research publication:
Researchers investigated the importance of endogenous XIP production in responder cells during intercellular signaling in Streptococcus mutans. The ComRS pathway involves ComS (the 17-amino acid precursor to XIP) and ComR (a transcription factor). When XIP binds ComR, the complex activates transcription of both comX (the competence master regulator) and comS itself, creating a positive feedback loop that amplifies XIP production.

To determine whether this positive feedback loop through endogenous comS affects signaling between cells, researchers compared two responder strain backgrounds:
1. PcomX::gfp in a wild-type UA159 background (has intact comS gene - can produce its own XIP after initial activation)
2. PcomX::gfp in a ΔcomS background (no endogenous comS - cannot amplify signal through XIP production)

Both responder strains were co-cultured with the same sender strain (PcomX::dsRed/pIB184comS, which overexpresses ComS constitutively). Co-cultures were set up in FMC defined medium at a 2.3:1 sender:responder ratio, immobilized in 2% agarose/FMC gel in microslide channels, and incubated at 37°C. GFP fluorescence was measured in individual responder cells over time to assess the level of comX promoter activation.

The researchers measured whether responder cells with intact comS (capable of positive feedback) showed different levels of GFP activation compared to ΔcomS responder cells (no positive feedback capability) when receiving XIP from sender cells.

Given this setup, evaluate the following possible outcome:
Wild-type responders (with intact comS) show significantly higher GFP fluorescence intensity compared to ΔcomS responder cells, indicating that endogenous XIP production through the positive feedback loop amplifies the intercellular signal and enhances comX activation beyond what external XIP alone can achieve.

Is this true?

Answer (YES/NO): NO